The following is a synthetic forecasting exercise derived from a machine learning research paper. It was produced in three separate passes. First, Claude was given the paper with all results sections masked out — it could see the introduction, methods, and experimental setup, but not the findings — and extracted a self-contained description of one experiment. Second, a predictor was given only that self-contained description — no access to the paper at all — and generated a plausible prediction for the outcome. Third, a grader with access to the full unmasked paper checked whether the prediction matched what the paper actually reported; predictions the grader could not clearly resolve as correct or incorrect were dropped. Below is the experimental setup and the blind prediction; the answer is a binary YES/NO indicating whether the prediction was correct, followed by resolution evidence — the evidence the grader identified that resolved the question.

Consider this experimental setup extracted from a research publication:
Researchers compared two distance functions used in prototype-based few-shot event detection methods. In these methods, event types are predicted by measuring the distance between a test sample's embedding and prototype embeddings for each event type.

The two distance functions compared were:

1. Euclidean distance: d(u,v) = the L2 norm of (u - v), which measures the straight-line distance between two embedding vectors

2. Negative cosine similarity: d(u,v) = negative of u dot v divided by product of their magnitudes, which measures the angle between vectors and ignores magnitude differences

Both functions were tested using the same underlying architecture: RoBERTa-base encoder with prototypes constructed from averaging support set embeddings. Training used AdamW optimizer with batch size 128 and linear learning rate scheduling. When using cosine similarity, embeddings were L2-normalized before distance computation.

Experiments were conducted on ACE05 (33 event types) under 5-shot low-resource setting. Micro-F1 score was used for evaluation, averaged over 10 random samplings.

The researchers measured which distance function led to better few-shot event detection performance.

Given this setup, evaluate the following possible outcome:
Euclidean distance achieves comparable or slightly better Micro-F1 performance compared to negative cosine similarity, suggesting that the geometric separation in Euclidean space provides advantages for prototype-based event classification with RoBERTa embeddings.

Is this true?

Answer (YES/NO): YES